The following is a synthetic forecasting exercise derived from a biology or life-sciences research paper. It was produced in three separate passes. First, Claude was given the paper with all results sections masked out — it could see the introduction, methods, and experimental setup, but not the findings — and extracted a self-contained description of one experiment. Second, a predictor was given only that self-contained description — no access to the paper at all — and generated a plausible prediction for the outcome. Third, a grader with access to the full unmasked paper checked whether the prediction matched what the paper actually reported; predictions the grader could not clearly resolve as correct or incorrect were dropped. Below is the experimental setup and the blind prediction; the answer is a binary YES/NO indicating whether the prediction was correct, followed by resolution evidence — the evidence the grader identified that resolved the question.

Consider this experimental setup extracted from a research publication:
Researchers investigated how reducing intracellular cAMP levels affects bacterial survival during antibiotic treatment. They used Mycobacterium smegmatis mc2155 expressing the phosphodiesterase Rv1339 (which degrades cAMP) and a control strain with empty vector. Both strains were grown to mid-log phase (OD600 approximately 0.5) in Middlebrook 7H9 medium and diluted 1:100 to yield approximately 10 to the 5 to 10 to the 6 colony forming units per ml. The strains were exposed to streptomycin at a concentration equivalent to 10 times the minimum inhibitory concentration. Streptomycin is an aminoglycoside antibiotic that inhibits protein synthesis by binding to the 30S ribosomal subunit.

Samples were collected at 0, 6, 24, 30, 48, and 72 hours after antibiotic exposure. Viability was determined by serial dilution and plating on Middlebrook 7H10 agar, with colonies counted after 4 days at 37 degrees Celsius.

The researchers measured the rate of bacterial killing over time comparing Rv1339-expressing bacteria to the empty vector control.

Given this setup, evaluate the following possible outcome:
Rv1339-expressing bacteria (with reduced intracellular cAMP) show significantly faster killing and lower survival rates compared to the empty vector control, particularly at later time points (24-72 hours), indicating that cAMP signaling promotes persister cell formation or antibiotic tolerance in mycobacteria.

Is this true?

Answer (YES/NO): YES